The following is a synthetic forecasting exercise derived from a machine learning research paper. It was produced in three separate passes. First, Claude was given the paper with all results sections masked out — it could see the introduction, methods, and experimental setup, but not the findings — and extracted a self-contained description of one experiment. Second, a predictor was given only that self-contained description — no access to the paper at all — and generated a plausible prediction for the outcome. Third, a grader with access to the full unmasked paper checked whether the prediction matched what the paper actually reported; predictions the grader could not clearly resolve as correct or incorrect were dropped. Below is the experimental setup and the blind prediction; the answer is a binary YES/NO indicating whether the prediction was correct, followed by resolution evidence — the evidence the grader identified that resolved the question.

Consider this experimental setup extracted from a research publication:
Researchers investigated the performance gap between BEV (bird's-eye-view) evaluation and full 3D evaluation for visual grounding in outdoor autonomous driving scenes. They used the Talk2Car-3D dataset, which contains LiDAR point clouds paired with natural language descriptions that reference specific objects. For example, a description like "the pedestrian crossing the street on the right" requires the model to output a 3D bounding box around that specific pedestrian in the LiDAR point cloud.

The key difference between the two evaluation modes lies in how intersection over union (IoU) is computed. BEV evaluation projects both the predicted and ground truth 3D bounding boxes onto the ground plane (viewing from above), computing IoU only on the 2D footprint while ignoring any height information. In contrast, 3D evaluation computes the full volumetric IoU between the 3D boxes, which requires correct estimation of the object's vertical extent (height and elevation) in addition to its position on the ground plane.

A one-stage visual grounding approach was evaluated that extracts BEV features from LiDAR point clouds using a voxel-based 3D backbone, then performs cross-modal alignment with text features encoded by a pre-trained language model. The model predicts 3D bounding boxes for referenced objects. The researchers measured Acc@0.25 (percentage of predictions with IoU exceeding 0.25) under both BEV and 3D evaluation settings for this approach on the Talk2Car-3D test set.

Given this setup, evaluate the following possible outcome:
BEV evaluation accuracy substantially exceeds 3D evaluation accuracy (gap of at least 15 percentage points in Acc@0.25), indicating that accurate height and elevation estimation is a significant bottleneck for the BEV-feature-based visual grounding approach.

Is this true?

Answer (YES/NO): NO